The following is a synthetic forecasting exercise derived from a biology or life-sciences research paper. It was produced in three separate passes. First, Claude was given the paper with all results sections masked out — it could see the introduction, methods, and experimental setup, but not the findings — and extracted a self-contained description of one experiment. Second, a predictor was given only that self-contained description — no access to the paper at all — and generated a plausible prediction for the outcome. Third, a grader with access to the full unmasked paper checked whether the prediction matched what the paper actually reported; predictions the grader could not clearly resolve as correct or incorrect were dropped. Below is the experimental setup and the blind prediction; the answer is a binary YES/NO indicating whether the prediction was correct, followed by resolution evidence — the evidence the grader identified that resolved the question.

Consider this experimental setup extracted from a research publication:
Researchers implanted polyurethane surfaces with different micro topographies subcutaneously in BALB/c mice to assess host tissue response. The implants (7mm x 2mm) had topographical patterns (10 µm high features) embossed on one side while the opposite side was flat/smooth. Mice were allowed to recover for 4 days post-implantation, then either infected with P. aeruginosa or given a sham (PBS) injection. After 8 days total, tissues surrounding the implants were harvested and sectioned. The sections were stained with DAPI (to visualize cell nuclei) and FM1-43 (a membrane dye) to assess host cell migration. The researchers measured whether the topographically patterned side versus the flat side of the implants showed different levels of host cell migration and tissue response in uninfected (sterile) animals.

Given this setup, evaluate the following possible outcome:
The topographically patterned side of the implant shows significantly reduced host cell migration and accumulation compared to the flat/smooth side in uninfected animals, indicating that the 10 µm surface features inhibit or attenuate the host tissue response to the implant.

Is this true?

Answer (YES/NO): NO